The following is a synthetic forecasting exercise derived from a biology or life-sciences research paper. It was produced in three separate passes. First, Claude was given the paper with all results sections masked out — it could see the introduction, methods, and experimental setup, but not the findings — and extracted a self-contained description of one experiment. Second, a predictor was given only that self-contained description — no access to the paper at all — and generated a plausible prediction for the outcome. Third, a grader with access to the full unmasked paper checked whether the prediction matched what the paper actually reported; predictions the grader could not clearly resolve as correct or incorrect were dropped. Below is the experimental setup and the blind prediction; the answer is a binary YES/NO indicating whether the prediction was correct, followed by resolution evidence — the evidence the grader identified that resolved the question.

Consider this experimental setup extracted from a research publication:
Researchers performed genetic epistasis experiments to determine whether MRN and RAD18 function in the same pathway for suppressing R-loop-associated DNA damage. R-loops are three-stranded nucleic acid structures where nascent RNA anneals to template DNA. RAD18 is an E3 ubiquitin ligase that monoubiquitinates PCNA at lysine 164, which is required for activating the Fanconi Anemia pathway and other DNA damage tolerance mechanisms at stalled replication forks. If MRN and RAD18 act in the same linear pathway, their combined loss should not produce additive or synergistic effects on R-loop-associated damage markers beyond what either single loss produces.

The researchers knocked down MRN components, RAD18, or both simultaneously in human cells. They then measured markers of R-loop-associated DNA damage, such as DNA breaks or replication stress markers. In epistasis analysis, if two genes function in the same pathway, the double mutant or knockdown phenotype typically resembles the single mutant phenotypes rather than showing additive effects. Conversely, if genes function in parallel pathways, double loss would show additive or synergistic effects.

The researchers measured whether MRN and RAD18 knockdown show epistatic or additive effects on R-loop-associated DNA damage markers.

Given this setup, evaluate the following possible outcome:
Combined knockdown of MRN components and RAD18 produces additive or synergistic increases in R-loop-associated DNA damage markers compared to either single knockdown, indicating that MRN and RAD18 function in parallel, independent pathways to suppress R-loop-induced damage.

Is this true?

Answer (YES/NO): NO